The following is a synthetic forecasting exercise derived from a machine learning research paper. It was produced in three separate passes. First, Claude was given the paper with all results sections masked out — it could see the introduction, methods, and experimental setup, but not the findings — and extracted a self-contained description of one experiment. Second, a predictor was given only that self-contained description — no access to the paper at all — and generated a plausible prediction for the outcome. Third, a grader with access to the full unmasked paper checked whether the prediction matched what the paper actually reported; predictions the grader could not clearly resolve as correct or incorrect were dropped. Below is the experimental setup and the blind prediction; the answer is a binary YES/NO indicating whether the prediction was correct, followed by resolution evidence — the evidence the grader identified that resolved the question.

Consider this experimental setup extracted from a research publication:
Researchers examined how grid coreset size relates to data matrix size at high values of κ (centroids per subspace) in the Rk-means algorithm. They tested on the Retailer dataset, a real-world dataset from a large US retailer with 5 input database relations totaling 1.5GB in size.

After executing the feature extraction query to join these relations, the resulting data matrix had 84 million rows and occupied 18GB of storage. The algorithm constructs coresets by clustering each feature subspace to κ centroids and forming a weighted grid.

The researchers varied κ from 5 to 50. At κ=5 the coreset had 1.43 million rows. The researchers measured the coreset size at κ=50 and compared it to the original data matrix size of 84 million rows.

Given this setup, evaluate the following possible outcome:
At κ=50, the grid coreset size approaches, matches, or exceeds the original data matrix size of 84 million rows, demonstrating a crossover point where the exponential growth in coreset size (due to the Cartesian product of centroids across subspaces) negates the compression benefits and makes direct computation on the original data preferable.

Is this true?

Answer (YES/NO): NO